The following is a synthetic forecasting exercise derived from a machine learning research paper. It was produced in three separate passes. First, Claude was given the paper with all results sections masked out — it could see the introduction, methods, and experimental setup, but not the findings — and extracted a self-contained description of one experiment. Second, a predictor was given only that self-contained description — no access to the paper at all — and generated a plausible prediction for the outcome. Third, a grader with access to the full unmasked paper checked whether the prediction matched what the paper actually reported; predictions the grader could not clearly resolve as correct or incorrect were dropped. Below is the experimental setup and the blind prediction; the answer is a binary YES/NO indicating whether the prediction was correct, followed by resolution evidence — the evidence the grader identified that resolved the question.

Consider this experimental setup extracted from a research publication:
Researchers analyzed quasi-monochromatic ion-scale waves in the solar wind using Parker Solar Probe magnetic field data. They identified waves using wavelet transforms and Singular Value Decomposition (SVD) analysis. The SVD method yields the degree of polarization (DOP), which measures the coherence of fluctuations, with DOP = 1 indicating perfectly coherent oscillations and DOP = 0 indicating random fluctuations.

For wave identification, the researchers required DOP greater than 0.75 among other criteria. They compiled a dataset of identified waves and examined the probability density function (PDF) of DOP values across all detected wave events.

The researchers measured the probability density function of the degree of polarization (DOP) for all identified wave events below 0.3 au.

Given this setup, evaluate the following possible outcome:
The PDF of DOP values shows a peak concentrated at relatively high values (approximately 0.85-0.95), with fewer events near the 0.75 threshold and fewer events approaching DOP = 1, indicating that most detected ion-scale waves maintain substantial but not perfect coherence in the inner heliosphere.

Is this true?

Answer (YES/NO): YES